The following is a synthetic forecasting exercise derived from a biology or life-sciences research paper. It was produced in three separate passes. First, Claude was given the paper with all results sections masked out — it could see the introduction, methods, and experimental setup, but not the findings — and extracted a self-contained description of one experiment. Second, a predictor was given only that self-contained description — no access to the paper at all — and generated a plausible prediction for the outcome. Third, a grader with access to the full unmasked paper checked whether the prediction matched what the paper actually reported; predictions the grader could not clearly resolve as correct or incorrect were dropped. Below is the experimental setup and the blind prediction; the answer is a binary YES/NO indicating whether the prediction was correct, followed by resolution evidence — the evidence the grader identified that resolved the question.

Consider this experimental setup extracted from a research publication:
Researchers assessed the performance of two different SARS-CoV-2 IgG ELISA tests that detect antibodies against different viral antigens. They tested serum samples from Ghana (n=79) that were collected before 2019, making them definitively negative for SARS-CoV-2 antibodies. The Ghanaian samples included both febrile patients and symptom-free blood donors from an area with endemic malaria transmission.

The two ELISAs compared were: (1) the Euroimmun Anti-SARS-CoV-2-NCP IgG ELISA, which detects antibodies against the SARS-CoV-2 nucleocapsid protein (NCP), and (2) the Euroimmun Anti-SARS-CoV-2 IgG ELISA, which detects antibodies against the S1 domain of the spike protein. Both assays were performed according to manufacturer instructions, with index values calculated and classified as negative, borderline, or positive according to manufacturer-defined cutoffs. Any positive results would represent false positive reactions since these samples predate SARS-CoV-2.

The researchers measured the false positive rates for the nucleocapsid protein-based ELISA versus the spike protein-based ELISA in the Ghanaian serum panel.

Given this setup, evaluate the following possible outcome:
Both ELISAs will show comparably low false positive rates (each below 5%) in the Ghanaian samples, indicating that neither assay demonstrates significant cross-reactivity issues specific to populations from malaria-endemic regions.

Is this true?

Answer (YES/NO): NO